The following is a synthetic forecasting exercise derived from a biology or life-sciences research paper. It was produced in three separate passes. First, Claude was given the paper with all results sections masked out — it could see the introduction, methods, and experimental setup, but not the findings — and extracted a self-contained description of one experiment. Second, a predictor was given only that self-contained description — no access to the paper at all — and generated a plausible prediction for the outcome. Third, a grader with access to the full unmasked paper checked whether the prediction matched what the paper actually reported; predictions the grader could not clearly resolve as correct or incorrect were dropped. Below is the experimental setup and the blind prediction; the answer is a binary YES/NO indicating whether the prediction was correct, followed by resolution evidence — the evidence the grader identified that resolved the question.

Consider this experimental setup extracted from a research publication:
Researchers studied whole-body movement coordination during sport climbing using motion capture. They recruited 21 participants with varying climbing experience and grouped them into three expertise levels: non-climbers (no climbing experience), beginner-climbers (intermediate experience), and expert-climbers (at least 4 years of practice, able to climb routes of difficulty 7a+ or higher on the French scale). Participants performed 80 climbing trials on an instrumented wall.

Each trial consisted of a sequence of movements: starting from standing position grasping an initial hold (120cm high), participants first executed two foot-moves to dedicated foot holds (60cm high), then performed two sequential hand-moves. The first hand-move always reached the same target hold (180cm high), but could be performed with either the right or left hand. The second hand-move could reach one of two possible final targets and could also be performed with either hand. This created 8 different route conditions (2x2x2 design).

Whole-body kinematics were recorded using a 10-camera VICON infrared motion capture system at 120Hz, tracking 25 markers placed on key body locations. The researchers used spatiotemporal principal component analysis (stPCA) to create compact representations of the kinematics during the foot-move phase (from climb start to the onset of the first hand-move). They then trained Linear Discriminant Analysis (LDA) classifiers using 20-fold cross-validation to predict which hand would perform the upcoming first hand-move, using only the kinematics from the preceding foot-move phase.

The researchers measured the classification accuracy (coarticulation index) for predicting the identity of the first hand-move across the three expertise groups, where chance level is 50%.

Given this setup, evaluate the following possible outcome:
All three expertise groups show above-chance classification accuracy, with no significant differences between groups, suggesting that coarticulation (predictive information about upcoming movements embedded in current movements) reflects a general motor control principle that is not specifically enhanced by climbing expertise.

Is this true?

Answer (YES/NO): YES